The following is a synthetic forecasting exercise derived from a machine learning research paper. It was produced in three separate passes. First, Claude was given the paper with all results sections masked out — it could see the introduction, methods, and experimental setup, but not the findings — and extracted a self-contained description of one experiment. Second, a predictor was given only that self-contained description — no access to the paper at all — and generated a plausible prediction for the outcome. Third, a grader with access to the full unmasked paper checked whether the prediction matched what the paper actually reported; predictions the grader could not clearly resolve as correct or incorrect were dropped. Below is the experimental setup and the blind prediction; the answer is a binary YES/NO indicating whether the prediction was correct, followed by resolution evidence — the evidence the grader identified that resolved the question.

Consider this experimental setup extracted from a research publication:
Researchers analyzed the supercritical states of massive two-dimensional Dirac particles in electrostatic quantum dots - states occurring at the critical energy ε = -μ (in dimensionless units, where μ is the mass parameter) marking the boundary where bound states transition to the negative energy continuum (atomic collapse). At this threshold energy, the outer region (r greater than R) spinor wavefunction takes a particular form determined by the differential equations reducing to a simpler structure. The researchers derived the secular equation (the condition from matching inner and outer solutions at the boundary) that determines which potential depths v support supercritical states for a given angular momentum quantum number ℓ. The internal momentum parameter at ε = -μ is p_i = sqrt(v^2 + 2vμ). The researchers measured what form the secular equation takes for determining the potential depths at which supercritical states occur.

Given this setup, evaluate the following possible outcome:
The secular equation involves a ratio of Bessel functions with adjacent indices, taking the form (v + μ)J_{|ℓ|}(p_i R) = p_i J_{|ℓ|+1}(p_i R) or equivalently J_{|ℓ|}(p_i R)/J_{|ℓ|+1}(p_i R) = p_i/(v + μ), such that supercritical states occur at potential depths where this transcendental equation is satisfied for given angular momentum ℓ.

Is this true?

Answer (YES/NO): NO